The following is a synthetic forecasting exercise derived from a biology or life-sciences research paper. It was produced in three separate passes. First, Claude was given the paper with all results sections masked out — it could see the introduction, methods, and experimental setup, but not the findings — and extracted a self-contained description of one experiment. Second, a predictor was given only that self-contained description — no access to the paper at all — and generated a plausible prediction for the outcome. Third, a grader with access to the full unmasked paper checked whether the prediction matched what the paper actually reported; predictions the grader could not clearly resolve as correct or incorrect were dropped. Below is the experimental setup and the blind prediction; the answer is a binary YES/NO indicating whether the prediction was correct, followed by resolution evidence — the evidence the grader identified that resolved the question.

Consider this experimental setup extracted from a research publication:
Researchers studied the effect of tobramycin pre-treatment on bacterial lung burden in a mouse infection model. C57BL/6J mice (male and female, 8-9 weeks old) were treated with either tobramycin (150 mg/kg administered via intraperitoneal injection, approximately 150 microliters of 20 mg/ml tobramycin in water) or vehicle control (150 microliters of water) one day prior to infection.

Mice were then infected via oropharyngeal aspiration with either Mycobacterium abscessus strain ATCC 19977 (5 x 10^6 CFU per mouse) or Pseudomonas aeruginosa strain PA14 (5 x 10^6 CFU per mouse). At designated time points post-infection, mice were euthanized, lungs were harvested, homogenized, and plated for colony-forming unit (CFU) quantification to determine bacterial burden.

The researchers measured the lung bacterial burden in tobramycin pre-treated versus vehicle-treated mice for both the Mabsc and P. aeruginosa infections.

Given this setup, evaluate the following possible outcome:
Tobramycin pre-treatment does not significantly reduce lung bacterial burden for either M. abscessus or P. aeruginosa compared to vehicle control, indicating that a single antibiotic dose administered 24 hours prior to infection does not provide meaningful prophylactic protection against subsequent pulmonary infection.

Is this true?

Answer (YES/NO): NO